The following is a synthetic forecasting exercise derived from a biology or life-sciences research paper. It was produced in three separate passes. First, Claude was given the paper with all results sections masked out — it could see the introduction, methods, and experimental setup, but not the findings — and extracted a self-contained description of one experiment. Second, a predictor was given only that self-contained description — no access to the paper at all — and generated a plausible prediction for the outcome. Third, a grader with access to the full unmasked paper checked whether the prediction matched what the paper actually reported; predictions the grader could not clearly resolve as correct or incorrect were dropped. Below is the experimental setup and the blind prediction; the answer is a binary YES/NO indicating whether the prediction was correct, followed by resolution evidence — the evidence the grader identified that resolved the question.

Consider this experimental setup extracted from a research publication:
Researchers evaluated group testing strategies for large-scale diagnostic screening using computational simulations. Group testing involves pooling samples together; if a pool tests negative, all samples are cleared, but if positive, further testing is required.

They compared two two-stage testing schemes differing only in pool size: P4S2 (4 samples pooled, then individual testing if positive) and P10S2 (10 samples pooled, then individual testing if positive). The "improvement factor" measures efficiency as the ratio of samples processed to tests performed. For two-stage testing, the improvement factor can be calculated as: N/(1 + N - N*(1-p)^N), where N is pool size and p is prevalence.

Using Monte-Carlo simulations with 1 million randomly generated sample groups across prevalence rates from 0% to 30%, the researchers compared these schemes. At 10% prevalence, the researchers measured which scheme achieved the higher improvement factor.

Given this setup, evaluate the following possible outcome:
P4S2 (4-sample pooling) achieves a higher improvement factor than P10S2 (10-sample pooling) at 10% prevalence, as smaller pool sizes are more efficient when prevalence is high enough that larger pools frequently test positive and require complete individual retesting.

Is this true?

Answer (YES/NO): YES